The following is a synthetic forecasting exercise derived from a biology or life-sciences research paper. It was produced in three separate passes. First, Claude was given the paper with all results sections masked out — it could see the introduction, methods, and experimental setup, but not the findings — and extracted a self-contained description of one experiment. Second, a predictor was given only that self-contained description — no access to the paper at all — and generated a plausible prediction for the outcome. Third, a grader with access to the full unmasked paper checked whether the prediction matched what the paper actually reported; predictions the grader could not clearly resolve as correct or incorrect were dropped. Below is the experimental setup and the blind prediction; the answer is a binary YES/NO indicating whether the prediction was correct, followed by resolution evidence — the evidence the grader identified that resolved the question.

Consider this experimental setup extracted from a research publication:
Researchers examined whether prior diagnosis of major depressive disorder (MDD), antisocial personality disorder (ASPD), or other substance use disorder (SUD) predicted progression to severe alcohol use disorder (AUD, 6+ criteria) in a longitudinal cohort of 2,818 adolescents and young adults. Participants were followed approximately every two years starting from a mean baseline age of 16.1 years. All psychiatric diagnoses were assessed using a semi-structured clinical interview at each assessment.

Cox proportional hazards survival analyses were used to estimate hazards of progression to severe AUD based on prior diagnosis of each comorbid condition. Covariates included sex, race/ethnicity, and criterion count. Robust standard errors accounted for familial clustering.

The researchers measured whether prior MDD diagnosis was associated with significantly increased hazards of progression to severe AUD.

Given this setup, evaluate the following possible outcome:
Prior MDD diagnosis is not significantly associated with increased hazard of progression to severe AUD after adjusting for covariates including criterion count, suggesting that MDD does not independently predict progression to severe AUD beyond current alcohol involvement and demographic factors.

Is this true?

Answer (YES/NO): NO